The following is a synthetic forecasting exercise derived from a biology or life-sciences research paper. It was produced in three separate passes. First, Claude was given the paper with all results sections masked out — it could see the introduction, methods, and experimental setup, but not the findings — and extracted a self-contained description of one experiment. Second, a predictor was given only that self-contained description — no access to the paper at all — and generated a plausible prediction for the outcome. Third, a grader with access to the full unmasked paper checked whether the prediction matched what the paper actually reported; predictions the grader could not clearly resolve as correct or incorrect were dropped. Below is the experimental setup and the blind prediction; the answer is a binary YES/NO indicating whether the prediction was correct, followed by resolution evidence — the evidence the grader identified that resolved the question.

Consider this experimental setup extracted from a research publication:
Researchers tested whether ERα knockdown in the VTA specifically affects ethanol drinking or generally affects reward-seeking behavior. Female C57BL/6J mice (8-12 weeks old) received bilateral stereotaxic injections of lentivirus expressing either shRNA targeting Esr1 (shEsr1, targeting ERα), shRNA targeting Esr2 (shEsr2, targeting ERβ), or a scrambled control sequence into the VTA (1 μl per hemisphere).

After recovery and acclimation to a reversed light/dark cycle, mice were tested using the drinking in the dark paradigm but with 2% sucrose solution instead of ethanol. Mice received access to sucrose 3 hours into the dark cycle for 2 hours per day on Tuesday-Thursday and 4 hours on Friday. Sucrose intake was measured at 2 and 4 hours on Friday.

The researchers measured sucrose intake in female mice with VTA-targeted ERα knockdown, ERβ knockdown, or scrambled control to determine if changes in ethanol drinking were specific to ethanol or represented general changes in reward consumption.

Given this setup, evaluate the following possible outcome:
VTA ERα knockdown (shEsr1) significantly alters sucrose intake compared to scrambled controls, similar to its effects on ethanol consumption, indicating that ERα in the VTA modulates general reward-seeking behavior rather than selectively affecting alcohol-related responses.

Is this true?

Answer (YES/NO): NO